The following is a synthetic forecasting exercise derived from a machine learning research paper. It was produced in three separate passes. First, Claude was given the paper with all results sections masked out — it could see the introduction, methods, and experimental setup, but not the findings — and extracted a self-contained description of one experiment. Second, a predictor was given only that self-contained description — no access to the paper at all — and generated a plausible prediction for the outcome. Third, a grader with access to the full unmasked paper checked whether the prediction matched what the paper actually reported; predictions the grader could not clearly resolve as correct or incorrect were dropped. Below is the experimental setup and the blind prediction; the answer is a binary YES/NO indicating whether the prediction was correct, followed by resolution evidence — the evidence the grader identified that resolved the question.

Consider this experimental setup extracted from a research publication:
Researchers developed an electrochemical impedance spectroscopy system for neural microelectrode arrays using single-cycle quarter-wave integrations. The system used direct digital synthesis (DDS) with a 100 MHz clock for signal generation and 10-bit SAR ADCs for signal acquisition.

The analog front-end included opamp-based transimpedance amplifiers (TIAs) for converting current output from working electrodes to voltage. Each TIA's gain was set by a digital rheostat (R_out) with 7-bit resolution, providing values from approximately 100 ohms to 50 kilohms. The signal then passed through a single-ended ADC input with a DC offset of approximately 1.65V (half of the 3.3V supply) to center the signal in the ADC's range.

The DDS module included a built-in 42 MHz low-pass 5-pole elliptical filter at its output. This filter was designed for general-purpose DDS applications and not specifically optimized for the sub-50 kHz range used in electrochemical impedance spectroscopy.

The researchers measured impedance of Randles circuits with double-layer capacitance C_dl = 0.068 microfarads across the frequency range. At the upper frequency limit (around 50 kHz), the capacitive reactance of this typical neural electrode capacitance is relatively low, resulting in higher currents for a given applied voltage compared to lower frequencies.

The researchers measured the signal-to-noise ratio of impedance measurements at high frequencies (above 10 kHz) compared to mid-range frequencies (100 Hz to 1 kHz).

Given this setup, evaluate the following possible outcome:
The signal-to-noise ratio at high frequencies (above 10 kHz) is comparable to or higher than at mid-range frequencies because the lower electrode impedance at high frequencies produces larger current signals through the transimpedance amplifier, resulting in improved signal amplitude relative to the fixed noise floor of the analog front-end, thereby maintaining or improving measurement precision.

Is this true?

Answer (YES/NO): NO